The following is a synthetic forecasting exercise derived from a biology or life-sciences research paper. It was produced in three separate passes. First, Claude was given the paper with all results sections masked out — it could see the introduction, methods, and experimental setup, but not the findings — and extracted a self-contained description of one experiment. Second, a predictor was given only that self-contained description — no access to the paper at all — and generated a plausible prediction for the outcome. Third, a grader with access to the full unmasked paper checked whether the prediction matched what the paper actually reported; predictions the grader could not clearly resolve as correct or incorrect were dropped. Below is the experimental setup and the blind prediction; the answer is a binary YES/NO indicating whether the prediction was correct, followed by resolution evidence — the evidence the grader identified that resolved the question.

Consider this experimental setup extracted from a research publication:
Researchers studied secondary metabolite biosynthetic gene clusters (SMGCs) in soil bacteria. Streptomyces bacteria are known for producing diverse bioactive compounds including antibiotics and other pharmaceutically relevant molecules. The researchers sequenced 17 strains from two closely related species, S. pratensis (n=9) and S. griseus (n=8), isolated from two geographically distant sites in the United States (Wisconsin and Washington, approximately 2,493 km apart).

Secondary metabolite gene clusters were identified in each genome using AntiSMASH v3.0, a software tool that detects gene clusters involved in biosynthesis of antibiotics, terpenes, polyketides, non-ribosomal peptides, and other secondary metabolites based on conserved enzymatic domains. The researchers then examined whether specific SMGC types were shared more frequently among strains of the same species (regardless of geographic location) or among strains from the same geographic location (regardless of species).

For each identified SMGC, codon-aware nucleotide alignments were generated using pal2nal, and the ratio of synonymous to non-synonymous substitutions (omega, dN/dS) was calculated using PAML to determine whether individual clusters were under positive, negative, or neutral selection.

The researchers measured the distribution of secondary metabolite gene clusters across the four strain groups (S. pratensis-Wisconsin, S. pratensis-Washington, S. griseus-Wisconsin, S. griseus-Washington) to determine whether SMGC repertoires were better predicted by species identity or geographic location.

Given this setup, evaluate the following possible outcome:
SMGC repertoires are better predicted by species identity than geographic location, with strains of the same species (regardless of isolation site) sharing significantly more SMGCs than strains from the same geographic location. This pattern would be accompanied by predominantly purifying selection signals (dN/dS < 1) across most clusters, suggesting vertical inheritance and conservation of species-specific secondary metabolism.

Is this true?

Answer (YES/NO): YES